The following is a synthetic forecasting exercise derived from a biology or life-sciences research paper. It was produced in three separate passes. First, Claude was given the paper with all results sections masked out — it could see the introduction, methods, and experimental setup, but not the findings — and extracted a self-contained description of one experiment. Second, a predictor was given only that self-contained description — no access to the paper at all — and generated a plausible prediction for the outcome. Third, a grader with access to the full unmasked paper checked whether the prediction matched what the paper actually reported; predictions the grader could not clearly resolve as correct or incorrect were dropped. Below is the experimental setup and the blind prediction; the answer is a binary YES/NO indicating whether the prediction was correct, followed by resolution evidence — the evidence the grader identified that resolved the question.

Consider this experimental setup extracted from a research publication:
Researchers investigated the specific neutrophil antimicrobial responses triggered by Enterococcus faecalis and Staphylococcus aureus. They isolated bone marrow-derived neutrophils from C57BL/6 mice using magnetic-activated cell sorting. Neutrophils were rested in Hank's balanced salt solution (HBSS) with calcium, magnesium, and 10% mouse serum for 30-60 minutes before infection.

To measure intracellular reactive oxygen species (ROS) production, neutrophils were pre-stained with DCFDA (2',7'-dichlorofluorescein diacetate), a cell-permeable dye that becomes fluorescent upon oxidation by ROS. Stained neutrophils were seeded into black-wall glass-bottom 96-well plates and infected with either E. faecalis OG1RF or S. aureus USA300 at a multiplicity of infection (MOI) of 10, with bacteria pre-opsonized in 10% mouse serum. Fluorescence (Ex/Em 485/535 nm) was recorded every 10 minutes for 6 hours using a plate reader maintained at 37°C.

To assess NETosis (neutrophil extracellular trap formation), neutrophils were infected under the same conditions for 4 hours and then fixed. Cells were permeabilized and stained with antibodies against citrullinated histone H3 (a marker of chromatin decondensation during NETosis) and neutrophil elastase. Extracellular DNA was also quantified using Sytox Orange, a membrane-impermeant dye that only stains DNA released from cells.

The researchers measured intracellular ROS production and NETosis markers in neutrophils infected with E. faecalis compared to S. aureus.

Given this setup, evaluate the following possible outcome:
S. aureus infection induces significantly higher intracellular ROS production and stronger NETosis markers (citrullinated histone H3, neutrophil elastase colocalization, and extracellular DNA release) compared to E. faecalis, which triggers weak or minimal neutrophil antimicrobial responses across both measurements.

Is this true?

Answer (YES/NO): NO